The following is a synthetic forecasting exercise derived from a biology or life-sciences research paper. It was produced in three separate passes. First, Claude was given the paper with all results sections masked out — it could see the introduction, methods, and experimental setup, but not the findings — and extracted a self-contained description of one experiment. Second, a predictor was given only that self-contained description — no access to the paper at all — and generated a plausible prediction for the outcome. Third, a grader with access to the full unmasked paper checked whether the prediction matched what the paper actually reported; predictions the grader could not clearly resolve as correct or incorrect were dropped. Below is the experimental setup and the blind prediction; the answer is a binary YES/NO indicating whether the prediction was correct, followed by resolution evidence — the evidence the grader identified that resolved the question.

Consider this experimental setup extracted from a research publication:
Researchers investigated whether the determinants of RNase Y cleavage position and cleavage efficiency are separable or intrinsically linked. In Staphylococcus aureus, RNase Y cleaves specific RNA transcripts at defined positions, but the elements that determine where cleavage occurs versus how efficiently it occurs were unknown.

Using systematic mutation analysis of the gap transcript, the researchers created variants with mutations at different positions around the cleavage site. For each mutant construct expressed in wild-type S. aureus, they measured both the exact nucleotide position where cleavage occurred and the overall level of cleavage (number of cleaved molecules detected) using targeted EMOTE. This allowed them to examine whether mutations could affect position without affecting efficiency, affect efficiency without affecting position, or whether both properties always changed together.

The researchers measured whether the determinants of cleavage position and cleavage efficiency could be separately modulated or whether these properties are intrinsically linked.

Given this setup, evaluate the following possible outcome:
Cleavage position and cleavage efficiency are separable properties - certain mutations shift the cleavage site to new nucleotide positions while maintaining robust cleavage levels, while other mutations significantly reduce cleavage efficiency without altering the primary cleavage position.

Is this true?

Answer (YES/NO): YES